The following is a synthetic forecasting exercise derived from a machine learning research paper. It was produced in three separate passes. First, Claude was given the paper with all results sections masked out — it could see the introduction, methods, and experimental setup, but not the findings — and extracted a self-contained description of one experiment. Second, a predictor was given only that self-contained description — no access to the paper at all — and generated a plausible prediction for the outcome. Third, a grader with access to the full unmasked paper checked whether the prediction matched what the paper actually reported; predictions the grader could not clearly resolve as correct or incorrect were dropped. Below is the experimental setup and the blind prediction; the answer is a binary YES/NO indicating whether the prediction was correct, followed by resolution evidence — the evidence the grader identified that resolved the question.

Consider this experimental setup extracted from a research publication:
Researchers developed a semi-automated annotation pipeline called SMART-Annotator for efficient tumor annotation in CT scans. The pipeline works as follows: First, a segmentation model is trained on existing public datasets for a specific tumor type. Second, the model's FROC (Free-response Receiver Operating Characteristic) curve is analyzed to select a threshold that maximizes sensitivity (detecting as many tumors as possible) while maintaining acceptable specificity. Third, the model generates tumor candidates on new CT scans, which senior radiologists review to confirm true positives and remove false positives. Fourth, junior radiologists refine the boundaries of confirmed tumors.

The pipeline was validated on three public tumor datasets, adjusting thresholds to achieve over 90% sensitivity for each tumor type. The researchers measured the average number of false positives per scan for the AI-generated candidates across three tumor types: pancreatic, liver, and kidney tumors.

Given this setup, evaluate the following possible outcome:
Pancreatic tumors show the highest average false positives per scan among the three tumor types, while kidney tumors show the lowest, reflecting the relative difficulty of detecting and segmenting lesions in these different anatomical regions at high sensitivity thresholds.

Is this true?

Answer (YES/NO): NO